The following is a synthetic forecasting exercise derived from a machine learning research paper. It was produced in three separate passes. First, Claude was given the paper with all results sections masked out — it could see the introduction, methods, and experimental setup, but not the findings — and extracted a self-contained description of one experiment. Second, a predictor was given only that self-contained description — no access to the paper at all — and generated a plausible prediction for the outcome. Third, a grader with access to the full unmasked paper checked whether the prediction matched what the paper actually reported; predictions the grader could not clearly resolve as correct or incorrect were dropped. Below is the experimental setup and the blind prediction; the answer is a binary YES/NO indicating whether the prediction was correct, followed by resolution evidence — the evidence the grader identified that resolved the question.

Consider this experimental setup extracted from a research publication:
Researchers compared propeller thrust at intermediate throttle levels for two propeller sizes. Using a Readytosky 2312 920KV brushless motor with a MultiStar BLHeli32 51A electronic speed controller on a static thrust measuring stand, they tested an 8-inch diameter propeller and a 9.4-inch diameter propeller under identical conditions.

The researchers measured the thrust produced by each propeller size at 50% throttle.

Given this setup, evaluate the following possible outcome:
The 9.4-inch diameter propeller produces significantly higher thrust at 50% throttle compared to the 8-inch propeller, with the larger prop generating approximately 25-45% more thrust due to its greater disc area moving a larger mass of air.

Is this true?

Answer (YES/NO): NO